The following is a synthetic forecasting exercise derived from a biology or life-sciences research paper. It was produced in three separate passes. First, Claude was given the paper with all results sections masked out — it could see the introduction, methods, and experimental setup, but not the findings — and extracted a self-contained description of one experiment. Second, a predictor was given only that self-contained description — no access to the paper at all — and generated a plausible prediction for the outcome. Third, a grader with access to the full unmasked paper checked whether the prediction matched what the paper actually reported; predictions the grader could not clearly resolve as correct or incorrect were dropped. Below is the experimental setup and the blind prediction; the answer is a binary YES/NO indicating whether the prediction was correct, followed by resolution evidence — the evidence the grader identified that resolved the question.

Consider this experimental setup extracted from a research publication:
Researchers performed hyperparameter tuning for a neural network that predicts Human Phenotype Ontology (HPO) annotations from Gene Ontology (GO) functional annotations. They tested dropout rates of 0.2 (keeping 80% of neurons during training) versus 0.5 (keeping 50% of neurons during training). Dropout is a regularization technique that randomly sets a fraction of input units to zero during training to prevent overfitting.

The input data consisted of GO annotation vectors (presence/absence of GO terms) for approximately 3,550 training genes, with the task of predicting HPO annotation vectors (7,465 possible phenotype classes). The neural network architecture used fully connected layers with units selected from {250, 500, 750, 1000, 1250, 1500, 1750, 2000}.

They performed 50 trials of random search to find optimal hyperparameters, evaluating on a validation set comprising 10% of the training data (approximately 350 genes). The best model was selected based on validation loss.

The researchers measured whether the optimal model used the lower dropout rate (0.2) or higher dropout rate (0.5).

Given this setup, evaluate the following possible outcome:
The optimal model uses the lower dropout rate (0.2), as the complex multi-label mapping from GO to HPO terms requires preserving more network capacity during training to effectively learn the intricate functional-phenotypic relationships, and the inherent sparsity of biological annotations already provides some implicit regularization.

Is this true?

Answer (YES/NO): NO